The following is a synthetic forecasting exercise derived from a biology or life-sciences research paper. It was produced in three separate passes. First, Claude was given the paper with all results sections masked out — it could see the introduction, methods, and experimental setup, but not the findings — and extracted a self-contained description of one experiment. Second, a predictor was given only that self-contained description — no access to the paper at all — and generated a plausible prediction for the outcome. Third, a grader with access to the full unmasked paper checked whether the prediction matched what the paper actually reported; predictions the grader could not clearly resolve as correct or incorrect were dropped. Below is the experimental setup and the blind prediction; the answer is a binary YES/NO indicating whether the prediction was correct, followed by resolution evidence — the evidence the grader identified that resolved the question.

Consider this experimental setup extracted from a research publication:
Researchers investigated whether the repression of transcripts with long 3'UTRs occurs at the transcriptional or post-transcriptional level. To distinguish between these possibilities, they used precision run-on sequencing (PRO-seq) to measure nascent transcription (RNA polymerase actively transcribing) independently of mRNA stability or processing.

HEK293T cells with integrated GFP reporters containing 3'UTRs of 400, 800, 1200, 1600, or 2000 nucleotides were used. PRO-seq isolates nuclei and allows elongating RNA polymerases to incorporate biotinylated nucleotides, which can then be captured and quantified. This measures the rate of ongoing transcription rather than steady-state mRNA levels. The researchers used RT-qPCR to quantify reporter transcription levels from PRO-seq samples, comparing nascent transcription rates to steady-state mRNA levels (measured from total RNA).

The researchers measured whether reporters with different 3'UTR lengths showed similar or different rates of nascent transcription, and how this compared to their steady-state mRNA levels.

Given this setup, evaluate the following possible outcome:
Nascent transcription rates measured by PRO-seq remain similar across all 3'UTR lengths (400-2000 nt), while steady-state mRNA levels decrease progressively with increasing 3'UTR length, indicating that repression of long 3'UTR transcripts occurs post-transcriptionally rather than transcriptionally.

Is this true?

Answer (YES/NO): YES